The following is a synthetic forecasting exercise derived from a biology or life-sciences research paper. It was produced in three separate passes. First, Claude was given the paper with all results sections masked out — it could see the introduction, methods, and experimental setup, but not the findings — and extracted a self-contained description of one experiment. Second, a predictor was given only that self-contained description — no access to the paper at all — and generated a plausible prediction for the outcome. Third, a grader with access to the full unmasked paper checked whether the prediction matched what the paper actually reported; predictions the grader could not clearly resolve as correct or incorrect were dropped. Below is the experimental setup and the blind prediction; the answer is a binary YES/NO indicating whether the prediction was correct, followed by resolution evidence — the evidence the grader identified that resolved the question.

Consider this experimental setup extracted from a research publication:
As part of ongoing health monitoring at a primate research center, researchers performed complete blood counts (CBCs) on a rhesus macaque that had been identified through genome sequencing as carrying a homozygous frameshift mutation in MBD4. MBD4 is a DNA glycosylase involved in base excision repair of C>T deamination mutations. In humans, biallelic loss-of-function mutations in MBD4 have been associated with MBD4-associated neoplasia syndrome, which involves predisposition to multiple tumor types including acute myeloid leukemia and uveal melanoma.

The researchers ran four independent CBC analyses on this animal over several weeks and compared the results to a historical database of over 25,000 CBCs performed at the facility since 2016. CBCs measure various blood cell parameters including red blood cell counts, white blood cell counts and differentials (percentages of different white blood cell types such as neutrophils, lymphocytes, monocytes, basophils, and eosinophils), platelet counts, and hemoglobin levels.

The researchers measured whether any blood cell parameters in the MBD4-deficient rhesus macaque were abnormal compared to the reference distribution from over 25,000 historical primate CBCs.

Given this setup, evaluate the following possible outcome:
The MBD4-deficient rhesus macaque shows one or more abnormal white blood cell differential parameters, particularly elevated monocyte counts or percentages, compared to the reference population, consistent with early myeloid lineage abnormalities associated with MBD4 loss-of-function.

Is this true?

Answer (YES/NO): NO